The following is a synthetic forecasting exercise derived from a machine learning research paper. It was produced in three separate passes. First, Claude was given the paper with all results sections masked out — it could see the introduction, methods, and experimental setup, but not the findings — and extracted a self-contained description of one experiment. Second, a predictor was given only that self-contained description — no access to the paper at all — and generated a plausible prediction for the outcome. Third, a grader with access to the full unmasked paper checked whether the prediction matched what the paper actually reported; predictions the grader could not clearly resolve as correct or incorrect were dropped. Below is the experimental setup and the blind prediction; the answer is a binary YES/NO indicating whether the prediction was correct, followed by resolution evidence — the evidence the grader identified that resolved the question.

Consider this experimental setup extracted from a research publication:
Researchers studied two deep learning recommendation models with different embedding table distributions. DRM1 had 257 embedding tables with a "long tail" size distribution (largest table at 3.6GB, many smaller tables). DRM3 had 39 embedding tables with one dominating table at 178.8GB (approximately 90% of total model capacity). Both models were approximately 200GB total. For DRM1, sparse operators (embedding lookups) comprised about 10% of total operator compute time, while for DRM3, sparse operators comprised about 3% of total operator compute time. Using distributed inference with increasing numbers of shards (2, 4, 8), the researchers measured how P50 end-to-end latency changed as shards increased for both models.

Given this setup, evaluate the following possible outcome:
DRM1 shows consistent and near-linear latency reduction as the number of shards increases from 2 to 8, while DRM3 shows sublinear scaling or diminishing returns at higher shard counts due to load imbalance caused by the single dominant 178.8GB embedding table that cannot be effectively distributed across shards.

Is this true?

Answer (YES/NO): NO